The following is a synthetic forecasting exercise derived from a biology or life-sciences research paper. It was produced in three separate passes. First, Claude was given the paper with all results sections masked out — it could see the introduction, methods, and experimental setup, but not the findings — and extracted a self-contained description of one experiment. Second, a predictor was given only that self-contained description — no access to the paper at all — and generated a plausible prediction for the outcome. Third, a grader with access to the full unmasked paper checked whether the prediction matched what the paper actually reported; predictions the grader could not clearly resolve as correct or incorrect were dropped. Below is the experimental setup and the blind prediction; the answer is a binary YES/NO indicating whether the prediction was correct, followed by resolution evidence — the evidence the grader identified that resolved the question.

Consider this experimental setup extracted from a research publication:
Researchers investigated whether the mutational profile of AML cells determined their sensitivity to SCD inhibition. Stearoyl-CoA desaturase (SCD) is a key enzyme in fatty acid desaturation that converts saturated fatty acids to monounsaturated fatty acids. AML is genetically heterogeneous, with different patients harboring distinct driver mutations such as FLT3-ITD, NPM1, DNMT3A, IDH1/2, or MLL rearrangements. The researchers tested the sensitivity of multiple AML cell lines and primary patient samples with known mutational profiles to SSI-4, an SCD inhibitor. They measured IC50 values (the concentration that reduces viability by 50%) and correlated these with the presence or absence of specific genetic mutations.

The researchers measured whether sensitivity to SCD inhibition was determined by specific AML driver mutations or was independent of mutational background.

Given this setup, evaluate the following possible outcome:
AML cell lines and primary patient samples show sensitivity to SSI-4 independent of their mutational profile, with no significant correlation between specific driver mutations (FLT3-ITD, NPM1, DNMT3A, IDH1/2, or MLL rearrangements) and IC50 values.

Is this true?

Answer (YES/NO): YES